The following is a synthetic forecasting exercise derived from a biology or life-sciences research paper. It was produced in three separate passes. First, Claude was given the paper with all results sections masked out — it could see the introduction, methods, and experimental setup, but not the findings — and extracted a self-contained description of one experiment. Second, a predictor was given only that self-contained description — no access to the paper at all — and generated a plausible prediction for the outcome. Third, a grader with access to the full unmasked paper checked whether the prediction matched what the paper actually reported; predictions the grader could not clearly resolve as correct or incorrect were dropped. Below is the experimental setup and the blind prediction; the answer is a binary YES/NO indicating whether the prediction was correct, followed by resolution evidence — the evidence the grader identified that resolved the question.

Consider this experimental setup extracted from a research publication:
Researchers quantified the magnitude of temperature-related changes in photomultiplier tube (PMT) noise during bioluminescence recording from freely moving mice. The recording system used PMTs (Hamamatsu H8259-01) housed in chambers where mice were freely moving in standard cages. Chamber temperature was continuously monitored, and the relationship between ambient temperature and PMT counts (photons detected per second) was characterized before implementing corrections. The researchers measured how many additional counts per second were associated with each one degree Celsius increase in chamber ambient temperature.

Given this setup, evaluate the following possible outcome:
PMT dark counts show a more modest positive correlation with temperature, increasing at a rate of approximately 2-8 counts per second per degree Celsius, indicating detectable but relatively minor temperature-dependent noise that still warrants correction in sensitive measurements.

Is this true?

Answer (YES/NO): NO